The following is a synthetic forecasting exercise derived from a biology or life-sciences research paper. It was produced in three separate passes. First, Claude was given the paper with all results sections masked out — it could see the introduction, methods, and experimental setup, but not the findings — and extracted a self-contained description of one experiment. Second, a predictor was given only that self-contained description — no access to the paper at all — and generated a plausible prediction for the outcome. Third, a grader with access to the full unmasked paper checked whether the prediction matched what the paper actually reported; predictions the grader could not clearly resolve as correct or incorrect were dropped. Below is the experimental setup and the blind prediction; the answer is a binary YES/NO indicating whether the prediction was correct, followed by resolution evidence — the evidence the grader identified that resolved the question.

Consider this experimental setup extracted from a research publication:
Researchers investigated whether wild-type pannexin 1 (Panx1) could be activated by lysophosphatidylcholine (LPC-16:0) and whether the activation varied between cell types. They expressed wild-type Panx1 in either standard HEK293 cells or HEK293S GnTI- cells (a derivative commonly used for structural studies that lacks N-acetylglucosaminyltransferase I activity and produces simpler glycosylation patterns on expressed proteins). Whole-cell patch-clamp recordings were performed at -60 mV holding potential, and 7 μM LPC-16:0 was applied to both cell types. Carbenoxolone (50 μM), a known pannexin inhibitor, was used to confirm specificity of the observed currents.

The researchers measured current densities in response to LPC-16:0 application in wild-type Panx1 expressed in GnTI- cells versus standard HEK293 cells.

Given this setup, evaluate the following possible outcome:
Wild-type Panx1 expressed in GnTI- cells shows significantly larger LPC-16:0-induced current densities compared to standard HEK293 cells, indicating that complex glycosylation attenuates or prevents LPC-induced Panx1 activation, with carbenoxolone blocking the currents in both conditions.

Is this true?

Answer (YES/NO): NO